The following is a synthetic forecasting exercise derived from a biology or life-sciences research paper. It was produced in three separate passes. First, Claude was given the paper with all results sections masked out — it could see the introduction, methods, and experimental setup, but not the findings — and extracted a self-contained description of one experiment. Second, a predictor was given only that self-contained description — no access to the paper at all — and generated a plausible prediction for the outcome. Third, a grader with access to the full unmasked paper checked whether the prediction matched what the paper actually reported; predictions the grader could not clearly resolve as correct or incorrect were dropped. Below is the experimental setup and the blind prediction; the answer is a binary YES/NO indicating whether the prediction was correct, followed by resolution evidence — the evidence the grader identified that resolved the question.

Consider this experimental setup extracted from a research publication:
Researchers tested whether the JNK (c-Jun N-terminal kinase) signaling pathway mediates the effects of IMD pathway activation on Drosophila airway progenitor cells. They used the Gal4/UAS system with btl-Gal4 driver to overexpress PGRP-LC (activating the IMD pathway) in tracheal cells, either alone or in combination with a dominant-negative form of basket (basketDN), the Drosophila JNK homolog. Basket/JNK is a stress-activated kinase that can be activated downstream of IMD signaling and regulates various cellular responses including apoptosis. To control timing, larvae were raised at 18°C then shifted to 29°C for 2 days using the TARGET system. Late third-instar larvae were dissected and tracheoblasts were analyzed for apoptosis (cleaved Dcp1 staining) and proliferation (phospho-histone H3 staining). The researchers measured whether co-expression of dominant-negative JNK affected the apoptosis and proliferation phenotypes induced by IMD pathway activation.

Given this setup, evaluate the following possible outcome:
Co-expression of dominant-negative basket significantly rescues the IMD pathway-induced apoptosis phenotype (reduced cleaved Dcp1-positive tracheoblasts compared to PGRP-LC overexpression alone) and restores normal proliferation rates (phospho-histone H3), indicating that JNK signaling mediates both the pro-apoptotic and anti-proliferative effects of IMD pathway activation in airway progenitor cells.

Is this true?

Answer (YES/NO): NO